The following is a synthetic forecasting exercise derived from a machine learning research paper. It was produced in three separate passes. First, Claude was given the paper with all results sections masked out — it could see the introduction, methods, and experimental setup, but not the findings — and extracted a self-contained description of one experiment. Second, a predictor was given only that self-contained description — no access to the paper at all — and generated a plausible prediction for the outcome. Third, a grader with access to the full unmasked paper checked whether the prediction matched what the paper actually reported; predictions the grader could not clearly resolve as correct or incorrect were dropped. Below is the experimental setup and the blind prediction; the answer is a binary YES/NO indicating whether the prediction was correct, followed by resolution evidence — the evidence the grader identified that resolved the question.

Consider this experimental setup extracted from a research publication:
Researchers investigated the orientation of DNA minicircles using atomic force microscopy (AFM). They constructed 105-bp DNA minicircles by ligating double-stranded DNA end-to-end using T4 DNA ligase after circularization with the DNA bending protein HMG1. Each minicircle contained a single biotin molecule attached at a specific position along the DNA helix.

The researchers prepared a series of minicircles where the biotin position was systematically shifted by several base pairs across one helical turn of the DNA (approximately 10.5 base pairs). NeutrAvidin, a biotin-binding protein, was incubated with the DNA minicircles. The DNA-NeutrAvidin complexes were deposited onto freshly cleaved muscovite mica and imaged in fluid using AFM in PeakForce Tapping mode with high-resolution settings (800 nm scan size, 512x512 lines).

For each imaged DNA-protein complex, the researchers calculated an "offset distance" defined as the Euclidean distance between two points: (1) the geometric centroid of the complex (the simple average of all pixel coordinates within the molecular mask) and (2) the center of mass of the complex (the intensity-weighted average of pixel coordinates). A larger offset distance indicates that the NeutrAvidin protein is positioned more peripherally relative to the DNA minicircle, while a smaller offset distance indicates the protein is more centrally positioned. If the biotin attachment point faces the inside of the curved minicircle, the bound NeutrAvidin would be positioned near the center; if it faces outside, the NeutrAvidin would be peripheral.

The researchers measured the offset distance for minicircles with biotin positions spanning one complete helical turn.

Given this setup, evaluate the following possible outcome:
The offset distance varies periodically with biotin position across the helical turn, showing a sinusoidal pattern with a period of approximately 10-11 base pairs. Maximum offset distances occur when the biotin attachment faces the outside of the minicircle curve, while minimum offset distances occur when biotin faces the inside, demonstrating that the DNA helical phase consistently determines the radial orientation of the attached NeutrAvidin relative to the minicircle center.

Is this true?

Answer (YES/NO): YES